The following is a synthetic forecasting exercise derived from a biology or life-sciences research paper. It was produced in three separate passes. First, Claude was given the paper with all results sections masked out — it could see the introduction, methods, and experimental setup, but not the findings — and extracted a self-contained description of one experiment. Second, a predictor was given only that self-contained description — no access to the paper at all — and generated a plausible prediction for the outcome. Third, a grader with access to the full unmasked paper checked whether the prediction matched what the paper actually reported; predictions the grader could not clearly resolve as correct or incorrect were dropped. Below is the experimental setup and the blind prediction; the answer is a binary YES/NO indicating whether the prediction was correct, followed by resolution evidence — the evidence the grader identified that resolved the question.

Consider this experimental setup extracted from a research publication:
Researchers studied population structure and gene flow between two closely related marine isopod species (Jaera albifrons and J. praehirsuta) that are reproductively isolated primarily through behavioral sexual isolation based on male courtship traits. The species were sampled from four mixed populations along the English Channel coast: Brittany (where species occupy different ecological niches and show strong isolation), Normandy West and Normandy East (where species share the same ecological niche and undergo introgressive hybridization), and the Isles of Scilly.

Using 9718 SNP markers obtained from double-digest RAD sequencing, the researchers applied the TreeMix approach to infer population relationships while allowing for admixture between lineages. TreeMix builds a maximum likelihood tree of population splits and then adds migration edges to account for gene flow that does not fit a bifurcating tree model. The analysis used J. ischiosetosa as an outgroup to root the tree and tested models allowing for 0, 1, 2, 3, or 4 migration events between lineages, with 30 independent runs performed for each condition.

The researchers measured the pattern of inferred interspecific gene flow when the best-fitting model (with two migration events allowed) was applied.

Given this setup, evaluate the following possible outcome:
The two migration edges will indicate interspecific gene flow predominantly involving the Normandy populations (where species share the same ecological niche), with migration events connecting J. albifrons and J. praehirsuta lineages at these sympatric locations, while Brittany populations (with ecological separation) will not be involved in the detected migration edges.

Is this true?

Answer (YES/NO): YES